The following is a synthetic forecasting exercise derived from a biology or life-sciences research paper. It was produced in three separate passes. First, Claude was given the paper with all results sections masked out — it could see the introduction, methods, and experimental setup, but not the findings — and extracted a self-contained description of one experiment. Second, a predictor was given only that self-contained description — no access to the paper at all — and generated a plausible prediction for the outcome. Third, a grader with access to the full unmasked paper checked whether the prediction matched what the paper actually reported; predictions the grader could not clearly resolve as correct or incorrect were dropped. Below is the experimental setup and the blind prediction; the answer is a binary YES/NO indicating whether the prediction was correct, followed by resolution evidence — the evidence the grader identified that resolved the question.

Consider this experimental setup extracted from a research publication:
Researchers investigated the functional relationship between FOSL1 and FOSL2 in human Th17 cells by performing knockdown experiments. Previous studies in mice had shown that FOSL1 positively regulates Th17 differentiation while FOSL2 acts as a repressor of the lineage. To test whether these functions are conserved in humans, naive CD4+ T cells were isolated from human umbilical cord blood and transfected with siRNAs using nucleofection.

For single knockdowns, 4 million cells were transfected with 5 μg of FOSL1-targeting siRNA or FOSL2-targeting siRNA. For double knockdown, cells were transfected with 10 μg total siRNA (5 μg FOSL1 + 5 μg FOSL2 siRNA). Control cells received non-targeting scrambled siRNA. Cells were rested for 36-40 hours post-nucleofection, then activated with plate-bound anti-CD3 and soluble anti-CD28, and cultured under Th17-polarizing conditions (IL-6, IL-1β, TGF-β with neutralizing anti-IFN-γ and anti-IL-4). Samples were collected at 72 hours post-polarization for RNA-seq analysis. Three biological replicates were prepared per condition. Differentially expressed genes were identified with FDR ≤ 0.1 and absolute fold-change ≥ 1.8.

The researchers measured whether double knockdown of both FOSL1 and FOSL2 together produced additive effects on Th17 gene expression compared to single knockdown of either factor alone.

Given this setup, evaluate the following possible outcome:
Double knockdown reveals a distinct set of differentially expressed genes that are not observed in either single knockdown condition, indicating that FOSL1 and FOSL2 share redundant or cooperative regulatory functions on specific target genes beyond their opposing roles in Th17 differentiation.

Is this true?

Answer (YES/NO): NO